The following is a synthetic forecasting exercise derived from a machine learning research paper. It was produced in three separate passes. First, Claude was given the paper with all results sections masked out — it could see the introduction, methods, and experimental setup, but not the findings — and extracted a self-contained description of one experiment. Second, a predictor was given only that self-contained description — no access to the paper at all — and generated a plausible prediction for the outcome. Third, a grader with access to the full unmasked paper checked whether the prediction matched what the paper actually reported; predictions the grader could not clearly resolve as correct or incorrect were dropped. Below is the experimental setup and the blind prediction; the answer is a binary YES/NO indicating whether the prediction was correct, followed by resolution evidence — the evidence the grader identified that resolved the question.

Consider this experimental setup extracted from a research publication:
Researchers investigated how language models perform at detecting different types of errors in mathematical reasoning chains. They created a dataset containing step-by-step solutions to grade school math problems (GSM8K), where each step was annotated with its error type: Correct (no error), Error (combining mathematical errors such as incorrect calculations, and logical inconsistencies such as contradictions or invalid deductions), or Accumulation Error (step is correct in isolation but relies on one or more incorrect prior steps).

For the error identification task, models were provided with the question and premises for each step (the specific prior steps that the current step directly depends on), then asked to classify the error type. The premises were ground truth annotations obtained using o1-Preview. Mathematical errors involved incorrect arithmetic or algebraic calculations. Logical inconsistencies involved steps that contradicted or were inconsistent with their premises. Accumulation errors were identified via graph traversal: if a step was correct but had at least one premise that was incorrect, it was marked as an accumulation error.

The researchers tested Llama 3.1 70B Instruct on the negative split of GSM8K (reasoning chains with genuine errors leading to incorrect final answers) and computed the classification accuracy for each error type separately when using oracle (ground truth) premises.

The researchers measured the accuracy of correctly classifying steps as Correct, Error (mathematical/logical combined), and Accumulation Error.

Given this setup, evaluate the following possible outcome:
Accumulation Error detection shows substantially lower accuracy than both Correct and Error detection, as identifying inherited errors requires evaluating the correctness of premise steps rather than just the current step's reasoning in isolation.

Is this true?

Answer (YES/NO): YES